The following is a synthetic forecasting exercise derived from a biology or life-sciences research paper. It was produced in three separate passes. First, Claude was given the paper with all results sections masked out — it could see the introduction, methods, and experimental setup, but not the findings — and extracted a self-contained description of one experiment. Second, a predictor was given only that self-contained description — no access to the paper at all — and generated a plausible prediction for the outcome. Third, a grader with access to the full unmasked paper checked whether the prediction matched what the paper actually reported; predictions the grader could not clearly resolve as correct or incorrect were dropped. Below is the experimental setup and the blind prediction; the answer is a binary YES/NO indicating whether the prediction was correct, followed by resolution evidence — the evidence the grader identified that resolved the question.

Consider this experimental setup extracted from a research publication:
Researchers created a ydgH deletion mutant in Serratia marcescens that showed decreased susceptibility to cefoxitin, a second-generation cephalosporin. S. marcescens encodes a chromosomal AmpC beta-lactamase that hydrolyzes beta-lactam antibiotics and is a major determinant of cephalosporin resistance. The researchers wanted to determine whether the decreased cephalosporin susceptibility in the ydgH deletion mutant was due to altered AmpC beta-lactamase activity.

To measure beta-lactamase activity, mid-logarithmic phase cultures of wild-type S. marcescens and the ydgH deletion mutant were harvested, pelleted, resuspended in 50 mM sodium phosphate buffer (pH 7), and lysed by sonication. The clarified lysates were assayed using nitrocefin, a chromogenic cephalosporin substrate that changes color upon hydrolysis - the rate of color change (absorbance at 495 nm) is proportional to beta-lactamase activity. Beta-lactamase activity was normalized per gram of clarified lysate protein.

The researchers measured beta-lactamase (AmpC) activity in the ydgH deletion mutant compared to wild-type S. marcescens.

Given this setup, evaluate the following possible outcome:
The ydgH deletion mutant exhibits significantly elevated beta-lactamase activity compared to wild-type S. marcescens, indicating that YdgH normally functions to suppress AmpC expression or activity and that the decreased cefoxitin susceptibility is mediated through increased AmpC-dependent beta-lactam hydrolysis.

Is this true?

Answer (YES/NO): NO